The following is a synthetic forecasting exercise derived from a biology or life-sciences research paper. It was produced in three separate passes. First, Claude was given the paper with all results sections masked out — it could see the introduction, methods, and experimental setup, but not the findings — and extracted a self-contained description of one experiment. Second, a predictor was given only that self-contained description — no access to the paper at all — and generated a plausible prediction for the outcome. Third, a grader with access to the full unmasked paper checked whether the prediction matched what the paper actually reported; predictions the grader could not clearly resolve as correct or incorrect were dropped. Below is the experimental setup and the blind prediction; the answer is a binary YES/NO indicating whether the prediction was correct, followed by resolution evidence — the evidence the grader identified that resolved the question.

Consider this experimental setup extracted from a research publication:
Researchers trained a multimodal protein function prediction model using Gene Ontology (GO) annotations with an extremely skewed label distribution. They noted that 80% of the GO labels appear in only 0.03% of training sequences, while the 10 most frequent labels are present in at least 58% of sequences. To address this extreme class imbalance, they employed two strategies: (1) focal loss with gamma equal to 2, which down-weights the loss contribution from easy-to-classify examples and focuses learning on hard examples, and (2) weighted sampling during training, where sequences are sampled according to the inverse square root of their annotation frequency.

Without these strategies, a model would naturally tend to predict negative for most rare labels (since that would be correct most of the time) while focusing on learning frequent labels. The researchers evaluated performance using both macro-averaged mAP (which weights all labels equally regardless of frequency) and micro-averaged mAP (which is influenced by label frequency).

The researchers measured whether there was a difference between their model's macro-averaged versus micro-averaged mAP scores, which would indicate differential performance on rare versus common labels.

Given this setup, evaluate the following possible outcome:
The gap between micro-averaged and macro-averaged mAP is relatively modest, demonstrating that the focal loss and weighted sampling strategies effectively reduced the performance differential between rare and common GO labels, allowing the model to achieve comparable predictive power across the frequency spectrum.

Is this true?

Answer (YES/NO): NO